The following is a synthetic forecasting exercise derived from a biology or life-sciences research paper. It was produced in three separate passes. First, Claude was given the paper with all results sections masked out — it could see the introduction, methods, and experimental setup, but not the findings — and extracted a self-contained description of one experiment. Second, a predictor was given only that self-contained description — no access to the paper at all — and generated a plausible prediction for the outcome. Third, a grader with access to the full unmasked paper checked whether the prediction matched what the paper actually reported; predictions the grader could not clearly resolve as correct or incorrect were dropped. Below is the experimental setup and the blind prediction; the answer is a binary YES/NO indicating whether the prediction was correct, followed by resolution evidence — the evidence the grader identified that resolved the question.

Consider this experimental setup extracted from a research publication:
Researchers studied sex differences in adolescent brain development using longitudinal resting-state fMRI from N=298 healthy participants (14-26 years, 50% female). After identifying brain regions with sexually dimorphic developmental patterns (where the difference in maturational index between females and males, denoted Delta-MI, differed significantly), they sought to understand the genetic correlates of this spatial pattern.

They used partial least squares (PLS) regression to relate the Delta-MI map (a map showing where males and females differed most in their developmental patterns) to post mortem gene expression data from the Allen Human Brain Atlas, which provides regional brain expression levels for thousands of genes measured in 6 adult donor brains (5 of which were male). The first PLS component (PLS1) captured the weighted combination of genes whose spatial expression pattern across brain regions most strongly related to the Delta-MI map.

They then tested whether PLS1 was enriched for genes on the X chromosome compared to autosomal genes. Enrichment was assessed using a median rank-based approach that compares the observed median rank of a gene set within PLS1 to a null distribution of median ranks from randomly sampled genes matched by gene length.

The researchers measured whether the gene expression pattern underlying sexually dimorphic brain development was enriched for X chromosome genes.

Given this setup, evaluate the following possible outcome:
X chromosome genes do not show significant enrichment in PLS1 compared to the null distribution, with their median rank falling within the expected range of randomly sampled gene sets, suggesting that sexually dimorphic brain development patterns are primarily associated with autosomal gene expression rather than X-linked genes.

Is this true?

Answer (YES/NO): NO